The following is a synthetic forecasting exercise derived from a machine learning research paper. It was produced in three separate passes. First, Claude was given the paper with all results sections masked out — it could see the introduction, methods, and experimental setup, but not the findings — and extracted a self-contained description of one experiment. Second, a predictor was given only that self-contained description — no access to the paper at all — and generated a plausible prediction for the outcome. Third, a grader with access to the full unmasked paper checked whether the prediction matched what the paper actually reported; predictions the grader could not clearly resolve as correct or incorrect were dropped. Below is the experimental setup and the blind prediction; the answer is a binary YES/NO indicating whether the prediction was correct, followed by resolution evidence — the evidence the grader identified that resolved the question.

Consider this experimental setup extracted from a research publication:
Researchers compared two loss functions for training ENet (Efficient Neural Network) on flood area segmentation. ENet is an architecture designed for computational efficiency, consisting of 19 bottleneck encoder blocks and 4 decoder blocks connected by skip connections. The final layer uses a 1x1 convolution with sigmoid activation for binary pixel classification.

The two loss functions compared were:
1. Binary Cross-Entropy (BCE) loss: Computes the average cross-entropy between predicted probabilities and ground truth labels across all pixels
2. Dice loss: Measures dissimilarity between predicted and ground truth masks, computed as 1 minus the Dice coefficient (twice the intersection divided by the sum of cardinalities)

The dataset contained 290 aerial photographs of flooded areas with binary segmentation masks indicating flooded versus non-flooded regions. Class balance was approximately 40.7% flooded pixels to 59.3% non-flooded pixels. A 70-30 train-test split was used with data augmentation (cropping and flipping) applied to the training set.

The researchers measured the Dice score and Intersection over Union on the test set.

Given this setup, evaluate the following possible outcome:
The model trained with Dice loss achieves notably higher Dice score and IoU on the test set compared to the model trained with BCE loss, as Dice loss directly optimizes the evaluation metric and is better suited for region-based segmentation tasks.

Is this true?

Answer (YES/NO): NO